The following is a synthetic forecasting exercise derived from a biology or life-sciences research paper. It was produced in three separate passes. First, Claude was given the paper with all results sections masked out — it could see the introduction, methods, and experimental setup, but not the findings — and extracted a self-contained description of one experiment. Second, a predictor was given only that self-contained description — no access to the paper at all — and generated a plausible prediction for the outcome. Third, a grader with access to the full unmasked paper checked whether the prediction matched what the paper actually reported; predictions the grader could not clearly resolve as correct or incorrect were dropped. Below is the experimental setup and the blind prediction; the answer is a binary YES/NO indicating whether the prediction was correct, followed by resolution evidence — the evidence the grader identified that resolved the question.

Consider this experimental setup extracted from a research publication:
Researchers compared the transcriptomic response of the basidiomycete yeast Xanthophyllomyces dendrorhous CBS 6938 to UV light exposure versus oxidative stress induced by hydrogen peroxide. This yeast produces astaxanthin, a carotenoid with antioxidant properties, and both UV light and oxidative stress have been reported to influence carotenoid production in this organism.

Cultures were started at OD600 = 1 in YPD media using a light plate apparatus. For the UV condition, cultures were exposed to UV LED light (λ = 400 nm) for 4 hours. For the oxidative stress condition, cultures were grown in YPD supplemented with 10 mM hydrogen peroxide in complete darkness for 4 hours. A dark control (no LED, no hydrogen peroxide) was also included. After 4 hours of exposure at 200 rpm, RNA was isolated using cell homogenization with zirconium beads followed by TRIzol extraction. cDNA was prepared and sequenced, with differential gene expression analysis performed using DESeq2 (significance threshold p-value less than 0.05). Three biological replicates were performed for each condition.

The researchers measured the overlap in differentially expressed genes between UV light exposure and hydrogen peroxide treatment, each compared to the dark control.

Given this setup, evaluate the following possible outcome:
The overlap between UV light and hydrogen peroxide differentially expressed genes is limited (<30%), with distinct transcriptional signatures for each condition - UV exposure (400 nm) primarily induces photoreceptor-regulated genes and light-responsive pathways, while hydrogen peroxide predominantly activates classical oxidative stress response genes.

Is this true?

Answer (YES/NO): YES